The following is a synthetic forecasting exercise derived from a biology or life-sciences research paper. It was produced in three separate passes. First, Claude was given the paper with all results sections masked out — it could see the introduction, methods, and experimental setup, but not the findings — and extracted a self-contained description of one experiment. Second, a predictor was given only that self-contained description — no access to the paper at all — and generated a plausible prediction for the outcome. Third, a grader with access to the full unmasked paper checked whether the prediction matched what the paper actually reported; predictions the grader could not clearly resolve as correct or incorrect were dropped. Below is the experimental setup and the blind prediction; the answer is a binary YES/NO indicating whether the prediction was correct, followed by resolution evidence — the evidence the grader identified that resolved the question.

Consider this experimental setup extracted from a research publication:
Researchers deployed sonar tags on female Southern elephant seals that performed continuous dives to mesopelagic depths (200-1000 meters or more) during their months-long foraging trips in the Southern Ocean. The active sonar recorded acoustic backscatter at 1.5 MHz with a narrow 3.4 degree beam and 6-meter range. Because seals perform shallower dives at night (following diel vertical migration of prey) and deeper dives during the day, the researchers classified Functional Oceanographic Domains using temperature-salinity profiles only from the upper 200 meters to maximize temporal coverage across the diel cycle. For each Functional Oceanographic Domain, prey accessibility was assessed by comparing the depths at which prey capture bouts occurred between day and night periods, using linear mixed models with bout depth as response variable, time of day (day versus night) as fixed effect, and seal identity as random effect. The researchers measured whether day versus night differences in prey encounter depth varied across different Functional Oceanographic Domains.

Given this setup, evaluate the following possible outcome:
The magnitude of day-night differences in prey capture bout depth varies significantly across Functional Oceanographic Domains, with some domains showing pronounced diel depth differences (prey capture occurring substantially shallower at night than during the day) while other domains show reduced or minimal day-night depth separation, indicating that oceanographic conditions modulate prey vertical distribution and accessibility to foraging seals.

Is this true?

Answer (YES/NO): YES